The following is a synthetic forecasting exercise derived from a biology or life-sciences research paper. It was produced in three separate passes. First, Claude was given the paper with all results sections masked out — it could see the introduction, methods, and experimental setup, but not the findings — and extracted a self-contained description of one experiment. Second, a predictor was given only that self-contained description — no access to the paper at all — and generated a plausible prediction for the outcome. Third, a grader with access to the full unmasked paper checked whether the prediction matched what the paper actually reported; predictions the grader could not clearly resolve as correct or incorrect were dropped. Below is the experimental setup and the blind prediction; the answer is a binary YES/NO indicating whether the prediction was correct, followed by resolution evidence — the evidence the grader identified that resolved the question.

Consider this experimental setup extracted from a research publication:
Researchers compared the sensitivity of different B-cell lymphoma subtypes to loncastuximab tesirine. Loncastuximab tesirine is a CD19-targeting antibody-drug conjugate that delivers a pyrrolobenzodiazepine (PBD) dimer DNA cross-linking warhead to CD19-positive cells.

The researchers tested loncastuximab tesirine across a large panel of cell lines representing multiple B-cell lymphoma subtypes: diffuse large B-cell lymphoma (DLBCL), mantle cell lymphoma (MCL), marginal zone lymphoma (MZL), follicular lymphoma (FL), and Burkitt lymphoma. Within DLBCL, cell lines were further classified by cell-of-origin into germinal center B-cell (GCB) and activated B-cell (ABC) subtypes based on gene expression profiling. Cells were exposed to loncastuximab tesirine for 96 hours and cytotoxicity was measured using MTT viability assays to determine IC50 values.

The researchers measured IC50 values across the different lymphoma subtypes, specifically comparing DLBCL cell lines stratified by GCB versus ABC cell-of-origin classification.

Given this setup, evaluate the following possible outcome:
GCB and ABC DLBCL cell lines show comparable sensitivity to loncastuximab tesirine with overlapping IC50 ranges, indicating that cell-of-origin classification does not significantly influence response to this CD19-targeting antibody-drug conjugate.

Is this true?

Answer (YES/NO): YES